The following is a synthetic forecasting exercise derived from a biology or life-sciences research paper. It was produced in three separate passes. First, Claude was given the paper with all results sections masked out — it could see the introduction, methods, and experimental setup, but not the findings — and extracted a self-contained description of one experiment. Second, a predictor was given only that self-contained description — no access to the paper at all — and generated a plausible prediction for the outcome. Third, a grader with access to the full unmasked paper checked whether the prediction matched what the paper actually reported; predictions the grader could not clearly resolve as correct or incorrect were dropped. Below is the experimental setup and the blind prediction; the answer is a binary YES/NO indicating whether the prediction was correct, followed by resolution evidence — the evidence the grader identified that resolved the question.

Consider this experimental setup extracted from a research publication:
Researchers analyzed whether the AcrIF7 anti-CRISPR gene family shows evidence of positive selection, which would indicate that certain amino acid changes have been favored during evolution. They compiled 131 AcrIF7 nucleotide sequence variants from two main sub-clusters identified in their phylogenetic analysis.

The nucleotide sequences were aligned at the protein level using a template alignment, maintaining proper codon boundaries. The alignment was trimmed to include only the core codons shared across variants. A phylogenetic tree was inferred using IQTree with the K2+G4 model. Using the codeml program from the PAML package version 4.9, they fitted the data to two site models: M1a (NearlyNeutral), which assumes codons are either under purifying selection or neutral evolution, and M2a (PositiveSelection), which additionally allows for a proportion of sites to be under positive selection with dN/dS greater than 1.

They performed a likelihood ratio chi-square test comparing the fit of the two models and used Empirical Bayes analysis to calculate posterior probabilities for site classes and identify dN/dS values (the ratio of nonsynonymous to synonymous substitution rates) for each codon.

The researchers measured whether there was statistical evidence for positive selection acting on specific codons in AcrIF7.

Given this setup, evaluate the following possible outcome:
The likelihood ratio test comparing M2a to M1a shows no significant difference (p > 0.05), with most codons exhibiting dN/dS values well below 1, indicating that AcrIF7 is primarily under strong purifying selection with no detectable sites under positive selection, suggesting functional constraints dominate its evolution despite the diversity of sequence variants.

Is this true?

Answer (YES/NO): NO